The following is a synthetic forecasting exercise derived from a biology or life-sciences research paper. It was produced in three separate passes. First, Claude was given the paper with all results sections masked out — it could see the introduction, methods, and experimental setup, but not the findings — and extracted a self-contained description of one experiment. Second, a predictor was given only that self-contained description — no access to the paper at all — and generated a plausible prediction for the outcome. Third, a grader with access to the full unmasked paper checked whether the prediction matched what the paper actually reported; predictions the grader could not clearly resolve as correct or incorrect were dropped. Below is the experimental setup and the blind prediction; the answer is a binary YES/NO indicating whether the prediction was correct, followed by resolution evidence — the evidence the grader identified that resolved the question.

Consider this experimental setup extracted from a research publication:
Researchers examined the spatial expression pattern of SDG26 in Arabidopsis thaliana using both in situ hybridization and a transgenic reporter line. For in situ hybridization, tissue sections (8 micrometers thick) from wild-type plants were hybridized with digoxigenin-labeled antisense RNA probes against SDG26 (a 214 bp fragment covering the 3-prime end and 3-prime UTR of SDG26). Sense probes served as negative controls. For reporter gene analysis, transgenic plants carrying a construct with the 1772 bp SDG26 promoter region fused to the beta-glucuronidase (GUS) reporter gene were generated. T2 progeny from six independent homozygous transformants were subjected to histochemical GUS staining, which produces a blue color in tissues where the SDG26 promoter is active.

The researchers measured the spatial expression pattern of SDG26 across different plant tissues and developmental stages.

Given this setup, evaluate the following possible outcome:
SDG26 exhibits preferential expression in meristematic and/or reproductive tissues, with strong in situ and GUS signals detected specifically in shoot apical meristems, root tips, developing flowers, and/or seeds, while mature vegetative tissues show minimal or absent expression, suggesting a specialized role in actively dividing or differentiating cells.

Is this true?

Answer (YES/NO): NO